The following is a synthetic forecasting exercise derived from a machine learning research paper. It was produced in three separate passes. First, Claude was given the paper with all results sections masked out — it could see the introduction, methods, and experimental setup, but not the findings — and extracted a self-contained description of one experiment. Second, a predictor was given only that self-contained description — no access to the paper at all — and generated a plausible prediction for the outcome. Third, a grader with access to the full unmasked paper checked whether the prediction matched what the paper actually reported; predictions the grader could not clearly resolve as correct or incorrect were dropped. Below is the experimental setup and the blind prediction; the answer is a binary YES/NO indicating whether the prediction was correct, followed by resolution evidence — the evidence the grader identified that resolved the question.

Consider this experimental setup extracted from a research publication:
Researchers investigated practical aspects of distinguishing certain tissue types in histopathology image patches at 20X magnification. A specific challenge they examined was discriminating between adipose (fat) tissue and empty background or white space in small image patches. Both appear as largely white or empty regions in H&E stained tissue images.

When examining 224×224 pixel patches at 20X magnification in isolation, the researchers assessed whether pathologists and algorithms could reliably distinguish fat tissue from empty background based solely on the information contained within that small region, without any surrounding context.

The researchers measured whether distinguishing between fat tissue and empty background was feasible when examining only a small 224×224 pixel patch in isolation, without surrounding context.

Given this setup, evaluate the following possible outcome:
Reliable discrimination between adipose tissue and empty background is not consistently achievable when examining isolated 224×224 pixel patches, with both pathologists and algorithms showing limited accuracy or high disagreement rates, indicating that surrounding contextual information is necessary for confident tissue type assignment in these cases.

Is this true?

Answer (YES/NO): YES